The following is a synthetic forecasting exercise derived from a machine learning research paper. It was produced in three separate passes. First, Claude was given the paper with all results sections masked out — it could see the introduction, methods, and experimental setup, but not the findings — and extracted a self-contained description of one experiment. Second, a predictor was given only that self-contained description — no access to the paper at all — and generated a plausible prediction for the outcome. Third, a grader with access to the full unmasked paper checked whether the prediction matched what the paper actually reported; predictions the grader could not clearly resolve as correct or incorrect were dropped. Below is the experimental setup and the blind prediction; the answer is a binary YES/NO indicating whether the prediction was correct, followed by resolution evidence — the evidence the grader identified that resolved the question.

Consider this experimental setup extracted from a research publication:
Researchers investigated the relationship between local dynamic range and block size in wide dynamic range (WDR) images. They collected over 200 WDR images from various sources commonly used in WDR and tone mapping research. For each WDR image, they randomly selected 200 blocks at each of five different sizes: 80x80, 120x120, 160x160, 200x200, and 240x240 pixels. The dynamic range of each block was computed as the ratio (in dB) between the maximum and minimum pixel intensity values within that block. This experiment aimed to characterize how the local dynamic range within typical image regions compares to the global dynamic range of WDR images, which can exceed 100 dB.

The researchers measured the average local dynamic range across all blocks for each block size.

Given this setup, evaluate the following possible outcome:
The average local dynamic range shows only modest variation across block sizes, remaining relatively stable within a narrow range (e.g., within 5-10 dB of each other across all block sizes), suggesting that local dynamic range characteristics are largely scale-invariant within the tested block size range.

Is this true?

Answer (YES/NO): NO